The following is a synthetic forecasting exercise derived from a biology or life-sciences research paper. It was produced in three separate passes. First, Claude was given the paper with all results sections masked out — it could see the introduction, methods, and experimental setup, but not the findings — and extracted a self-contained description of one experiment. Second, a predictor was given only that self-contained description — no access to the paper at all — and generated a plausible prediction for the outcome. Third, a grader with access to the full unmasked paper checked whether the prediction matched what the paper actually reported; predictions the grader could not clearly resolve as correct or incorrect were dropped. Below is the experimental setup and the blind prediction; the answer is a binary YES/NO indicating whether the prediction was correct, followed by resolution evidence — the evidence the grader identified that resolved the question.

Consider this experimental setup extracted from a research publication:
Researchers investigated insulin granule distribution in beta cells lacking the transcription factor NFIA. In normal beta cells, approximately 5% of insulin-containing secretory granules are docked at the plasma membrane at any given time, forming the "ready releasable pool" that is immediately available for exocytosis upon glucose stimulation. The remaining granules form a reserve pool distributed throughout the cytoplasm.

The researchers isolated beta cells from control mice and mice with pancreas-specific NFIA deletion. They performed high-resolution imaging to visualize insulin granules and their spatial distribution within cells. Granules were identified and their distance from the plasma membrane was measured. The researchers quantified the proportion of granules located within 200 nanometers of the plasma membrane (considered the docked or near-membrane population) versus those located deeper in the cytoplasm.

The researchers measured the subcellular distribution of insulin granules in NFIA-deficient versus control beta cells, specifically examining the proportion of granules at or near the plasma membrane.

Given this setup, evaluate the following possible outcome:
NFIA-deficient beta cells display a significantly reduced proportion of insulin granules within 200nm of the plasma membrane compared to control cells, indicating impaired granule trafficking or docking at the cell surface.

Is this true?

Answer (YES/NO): NO